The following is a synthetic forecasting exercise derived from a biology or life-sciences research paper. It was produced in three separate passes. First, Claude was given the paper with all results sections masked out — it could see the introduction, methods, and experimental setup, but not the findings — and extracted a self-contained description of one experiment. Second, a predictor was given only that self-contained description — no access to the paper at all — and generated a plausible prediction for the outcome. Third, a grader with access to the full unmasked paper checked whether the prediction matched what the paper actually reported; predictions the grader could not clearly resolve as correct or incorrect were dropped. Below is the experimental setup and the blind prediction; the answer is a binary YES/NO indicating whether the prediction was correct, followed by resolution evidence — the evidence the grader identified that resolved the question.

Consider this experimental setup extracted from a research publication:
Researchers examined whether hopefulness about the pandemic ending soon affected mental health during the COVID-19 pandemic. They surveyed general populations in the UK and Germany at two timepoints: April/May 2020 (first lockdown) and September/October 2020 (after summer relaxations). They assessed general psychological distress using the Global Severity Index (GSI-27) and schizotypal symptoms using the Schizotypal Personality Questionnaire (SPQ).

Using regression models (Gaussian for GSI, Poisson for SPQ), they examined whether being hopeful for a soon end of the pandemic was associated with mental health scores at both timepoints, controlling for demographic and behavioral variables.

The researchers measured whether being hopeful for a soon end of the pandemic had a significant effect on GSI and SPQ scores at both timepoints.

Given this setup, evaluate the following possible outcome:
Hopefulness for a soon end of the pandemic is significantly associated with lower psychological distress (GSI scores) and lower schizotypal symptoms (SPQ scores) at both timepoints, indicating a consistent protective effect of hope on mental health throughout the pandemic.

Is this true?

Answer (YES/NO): NO